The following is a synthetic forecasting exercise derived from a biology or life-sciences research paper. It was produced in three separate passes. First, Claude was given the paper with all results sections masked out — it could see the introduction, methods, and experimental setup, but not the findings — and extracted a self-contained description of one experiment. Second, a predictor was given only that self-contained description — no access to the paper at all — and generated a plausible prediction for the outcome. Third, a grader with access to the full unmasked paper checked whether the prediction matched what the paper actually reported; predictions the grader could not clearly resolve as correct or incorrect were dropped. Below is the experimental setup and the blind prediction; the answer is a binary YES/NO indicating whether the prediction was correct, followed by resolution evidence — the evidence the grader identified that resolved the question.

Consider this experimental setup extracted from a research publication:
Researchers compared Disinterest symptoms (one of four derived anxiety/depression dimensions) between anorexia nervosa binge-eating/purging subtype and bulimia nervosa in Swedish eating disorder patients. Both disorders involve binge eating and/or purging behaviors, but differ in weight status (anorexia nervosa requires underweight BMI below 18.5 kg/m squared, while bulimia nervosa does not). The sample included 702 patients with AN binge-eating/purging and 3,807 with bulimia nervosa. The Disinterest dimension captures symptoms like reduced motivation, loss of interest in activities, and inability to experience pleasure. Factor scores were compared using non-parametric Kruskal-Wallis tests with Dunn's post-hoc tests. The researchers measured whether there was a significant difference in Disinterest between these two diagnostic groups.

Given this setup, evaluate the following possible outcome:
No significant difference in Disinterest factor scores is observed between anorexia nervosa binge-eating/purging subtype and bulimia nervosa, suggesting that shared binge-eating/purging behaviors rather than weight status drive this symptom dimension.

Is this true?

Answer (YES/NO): YES